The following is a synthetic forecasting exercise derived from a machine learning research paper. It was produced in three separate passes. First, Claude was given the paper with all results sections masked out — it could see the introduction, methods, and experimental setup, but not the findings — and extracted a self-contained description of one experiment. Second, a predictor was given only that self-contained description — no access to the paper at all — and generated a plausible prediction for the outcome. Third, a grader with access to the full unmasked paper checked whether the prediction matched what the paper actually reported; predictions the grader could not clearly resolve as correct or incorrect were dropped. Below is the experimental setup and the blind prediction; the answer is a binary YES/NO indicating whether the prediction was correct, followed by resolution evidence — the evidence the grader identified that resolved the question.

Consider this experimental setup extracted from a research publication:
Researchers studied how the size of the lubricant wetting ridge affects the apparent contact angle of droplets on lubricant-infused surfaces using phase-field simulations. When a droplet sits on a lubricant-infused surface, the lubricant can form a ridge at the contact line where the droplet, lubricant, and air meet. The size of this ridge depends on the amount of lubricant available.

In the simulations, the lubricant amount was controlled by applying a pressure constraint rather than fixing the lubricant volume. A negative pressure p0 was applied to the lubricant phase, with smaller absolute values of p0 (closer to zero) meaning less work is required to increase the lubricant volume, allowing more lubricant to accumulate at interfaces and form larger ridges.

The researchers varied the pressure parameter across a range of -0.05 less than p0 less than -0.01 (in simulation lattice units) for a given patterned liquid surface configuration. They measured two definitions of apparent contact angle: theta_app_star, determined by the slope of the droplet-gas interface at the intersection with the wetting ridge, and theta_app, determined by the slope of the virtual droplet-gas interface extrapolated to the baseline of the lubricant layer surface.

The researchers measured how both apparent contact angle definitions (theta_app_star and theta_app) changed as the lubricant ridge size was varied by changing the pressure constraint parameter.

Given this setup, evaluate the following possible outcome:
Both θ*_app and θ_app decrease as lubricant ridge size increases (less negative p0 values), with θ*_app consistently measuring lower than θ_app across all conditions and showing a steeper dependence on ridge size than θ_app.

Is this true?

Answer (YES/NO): NO